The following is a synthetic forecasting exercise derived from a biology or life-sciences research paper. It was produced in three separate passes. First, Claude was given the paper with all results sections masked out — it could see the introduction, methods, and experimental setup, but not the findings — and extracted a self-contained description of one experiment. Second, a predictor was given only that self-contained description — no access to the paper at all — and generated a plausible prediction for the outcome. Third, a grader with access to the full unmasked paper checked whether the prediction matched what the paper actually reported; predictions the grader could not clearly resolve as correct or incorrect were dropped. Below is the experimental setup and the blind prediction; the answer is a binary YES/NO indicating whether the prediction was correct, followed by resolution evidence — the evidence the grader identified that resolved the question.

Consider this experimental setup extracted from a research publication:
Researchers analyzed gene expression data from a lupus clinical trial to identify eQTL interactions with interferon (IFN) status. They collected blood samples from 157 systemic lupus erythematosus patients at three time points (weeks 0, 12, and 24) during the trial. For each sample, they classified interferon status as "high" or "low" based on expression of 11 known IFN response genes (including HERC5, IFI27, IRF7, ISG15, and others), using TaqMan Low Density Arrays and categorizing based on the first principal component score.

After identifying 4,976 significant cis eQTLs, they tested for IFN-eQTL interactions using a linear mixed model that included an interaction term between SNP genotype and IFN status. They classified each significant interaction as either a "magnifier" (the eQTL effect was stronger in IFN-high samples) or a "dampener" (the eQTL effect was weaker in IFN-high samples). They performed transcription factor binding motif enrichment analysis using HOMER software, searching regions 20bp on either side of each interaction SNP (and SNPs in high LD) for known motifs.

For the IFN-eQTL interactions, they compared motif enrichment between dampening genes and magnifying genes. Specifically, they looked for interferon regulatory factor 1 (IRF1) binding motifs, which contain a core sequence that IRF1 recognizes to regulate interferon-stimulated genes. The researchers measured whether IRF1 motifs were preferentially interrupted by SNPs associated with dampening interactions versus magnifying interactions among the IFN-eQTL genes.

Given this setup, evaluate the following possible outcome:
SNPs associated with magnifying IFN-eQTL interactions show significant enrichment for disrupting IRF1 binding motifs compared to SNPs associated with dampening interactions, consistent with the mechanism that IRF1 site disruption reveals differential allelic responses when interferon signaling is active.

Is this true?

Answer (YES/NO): NO